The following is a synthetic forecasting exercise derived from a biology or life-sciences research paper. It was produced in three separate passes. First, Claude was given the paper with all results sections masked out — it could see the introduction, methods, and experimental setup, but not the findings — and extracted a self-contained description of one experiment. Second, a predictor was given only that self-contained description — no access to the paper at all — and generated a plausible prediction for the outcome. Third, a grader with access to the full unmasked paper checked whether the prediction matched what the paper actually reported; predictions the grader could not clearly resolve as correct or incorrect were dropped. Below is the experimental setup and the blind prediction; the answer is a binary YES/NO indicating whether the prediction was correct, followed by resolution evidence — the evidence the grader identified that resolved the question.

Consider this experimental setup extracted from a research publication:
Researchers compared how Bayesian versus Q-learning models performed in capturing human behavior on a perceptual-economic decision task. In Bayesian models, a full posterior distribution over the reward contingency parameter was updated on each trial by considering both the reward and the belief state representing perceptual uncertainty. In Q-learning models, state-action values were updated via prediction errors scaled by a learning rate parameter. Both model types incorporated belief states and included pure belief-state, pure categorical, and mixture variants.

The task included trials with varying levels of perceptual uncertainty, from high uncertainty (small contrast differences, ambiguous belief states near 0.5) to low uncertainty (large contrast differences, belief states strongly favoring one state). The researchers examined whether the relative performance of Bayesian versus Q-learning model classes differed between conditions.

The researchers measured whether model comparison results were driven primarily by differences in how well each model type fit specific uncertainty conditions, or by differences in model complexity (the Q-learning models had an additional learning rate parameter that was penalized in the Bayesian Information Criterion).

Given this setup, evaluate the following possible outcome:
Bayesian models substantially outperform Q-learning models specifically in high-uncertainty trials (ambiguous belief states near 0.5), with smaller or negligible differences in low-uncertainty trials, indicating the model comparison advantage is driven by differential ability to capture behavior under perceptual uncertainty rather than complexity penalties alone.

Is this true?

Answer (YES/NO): NO